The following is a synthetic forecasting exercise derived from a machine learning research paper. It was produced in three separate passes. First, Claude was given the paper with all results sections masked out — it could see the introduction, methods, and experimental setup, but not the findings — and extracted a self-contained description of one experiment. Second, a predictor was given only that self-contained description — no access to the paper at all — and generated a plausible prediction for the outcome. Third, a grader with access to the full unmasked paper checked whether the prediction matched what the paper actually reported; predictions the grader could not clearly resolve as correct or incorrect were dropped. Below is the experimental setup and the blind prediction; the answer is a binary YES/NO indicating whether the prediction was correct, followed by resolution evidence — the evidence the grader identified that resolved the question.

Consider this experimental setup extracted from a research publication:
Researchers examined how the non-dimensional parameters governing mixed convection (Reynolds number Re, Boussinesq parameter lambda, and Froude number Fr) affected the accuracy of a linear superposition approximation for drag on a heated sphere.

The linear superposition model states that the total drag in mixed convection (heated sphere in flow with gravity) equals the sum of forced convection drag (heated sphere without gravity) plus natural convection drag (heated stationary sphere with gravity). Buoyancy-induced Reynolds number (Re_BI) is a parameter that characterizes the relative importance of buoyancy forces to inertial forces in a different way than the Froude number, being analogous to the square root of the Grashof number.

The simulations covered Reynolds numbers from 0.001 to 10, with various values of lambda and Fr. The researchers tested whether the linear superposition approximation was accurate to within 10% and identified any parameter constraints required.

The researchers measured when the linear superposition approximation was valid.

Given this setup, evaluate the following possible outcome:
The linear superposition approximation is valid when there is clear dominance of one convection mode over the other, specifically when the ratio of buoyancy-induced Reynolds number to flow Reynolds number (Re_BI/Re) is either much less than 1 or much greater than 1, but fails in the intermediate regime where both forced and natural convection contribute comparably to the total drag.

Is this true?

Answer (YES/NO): NO